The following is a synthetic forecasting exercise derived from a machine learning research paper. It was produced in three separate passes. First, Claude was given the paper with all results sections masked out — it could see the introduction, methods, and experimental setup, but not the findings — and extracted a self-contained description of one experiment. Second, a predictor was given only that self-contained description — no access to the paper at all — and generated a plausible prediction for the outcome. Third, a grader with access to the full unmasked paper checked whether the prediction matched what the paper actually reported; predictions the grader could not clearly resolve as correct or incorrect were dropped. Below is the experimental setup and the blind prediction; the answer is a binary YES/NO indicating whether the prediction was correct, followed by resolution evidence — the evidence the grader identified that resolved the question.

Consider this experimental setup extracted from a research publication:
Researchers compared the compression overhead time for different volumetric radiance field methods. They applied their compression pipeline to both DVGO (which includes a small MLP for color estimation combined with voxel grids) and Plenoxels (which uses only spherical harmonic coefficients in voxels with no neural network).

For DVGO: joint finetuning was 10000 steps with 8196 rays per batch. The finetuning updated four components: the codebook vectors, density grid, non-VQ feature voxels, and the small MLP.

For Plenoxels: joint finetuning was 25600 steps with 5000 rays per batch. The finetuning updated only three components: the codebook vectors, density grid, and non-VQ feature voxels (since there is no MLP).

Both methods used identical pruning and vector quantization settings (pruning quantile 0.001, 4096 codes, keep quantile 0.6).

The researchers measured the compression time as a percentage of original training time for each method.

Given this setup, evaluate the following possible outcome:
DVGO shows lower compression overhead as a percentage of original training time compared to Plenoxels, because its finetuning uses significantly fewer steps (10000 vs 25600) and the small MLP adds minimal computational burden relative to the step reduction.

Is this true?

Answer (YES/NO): NO